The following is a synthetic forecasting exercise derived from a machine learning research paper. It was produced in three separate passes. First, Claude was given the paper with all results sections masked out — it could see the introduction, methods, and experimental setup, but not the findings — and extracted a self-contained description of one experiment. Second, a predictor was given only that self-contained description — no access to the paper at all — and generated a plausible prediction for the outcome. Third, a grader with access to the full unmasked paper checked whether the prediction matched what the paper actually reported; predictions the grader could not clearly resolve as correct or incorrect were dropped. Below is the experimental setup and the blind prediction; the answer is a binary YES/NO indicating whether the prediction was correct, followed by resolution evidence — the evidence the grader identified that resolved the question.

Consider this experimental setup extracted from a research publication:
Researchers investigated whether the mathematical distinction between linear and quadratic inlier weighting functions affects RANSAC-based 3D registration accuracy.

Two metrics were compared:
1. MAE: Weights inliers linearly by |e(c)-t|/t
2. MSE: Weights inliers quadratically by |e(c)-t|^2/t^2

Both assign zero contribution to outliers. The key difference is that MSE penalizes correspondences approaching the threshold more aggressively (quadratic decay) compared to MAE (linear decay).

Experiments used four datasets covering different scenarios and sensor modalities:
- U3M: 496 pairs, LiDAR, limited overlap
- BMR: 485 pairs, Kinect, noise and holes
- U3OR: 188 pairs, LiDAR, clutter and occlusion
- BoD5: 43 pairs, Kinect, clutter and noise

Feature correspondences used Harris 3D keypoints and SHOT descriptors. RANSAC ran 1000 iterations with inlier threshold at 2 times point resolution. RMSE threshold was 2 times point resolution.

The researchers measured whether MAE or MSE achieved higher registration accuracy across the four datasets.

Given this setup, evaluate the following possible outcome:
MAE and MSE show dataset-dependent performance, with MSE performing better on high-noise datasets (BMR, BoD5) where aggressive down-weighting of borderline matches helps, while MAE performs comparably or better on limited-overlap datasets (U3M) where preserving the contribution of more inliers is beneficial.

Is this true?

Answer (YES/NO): NO